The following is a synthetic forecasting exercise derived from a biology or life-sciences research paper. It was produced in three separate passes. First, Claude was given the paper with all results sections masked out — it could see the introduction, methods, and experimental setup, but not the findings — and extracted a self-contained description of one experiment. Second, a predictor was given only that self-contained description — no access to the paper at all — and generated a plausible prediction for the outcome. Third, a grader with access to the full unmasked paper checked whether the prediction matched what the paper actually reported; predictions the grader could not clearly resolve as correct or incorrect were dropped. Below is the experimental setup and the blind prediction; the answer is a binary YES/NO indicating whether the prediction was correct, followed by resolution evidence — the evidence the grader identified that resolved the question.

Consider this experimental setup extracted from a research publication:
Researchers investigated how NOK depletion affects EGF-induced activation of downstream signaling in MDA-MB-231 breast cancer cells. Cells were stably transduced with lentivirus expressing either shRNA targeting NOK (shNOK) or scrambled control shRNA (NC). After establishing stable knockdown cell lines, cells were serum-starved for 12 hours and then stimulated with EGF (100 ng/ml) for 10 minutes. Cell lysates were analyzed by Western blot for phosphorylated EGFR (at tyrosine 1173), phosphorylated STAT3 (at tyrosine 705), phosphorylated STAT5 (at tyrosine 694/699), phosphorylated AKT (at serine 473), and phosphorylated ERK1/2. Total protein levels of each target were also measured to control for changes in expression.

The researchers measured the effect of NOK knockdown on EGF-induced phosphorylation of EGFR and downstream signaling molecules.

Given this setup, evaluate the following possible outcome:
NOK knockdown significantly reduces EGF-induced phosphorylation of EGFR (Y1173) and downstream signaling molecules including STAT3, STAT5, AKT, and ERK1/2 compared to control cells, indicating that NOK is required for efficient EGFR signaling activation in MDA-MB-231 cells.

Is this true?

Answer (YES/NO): NO